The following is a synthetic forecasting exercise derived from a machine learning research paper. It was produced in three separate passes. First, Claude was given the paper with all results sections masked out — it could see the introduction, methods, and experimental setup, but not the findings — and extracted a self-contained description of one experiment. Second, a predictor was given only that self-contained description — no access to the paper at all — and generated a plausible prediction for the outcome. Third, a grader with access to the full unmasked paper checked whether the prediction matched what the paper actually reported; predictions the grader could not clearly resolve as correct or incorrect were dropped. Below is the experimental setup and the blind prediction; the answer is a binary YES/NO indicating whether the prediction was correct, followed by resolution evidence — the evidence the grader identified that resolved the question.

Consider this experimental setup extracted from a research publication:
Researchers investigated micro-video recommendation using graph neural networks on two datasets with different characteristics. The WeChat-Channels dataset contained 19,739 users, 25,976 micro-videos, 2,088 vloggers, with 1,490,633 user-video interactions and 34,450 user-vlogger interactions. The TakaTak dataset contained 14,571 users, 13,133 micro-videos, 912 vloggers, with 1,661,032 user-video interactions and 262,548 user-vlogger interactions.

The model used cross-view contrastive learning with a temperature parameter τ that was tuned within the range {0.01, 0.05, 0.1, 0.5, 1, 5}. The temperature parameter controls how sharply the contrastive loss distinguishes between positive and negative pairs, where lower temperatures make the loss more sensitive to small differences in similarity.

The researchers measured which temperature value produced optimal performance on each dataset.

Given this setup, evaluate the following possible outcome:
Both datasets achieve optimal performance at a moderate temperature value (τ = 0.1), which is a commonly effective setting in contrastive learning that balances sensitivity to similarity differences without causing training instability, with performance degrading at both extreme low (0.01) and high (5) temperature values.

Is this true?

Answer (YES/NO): NO